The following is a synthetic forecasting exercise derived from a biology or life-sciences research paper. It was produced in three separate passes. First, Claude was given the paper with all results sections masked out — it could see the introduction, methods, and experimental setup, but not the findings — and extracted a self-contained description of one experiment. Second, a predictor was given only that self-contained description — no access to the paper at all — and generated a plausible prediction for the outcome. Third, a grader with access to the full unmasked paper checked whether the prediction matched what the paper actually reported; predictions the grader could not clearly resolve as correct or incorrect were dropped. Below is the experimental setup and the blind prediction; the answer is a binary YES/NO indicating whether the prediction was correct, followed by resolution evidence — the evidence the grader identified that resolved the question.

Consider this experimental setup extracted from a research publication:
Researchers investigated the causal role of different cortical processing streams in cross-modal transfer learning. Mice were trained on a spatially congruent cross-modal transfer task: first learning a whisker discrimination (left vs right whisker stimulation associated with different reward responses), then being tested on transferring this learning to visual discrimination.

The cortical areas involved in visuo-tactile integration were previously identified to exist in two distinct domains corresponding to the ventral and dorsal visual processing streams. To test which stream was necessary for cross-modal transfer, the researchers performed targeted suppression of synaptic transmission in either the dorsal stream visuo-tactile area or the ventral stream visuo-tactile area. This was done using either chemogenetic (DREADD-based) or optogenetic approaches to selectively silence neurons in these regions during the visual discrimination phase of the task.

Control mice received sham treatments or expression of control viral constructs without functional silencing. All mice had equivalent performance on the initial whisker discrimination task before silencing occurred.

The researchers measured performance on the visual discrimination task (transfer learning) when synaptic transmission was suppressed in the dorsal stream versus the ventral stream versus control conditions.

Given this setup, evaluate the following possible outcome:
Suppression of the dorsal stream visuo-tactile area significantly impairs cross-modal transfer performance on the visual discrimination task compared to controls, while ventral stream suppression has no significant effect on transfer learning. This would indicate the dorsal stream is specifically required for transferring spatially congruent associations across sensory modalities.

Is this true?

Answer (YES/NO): NO